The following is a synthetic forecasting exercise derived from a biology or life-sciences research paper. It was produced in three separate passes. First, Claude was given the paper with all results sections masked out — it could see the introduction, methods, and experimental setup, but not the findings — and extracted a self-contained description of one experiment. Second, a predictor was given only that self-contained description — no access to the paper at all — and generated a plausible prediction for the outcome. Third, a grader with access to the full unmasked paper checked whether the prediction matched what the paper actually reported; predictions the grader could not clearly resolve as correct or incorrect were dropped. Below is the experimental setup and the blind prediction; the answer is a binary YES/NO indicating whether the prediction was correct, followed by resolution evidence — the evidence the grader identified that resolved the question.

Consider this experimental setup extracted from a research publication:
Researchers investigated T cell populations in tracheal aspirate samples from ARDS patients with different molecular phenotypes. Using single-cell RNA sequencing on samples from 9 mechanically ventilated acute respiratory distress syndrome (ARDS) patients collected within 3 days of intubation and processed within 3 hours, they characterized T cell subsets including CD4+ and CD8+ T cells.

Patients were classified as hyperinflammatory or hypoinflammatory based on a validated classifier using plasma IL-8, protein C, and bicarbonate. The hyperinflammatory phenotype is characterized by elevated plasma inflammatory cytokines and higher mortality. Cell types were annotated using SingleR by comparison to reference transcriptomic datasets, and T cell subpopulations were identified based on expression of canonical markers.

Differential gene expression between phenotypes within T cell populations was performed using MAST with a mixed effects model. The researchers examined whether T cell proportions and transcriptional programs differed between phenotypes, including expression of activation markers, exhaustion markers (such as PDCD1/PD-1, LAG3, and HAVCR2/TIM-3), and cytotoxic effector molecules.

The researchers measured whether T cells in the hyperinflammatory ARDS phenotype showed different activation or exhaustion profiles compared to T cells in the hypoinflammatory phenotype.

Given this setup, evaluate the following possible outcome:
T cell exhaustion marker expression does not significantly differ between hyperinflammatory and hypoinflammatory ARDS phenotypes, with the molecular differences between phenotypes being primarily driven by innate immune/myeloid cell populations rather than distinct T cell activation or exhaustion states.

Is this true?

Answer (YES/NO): NO